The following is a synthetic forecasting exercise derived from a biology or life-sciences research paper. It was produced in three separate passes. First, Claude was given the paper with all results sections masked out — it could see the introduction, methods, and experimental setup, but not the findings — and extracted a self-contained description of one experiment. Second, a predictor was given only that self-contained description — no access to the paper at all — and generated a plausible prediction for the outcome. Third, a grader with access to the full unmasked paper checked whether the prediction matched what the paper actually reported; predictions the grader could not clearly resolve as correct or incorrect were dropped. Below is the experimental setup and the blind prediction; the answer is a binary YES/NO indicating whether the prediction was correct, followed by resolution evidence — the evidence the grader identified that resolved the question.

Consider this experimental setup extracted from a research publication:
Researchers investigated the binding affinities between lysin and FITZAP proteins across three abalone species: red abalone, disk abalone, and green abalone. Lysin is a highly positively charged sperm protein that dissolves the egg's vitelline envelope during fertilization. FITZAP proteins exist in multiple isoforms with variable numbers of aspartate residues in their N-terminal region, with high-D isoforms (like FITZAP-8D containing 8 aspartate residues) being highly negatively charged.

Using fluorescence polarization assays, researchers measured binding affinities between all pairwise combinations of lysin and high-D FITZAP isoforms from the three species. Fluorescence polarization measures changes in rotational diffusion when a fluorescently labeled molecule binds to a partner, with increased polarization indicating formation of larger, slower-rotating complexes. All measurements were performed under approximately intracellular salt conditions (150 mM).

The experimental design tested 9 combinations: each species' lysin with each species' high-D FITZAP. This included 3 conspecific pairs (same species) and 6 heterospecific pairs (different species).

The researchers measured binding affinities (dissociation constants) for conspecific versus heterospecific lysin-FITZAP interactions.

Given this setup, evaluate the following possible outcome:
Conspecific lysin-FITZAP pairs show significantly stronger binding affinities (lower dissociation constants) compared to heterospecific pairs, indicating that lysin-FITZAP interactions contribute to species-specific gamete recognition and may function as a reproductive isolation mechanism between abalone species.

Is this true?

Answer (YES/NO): NO